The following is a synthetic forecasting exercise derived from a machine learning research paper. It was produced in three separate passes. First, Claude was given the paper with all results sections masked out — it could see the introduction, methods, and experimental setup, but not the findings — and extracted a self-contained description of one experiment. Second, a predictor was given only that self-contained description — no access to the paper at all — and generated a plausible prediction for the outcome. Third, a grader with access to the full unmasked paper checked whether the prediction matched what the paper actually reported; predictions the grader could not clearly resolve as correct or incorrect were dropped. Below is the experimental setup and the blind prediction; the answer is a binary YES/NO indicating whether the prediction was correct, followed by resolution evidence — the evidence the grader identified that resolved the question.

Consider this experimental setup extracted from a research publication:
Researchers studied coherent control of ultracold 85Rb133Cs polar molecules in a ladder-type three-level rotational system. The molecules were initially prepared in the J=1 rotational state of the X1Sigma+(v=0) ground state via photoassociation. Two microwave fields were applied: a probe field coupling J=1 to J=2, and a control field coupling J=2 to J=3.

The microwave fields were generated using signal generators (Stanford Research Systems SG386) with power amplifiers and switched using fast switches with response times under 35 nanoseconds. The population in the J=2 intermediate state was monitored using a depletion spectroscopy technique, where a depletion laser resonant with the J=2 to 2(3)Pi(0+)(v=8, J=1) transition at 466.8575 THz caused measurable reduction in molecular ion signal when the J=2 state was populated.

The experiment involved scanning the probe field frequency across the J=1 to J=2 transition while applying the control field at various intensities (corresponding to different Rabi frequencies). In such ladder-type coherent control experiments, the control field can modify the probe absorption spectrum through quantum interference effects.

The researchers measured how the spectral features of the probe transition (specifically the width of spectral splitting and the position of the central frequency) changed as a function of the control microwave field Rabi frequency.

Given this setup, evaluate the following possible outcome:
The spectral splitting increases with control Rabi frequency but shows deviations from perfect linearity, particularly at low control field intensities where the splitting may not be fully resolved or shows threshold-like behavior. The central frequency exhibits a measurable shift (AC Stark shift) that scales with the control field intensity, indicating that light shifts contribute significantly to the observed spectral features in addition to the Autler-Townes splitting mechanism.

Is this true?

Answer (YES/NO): NO